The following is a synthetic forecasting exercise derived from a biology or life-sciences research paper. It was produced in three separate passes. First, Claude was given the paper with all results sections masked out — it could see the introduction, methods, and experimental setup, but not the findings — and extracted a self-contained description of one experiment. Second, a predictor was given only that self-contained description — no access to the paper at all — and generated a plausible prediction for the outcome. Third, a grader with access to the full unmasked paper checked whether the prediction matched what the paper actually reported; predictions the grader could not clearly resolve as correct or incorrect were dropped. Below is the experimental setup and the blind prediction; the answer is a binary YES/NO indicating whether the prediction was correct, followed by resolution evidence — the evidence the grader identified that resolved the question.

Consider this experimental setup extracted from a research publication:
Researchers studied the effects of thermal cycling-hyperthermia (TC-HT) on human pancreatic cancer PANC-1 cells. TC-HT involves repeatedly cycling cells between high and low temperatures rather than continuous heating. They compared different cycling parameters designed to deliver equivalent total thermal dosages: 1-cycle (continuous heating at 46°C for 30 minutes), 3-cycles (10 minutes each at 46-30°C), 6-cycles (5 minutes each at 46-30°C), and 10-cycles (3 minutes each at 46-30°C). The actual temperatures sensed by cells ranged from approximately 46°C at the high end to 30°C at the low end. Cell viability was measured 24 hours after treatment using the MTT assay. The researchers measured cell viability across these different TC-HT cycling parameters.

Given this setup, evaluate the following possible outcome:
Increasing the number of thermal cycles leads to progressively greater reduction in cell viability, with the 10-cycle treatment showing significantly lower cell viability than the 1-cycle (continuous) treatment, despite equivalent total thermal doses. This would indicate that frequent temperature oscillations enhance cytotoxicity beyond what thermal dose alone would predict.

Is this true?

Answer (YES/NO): NO